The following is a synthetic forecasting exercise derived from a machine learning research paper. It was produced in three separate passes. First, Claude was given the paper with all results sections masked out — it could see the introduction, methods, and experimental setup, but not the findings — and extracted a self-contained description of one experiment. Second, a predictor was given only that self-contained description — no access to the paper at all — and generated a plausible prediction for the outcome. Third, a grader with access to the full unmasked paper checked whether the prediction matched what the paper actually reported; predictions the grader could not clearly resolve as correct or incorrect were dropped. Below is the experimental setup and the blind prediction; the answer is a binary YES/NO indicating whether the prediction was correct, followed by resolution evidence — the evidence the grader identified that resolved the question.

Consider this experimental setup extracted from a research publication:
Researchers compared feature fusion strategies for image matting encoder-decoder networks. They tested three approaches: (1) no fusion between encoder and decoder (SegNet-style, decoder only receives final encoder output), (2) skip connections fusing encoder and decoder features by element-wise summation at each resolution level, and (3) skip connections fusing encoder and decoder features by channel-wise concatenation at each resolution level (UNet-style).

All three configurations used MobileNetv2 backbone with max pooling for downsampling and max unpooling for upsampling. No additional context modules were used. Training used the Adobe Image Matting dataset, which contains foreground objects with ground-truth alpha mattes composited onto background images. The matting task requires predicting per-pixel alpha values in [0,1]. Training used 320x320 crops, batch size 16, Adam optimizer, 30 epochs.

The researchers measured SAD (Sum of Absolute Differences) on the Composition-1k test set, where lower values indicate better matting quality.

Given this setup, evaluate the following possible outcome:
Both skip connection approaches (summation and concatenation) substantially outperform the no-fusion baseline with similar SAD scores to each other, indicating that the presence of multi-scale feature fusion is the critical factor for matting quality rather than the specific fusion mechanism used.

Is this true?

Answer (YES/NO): NO